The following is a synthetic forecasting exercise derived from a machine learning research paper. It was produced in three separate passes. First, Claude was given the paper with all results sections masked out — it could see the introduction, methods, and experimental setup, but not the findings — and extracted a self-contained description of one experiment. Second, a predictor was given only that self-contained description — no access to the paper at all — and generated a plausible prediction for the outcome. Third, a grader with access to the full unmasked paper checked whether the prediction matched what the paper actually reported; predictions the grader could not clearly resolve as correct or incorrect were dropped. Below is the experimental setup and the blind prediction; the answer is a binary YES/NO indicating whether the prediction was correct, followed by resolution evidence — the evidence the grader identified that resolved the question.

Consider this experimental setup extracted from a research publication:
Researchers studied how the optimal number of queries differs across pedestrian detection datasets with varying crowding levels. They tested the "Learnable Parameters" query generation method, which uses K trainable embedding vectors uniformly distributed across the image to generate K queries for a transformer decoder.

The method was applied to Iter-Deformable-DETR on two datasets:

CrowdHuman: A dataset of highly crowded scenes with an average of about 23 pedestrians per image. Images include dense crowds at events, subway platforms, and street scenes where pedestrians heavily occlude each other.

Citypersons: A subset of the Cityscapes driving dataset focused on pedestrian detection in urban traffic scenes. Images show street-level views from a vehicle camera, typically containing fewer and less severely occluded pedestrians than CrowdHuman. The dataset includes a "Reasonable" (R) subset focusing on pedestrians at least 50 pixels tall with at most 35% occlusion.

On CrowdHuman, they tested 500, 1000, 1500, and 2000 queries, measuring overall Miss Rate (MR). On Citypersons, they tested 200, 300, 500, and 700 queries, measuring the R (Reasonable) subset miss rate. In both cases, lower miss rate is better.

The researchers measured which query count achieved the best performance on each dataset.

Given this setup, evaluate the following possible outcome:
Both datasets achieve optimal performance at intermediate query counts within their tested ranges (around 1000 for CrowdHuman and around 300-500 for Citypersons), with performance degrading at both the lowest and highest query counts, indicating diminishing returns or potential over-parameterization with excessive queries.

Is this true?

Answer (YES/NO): NO